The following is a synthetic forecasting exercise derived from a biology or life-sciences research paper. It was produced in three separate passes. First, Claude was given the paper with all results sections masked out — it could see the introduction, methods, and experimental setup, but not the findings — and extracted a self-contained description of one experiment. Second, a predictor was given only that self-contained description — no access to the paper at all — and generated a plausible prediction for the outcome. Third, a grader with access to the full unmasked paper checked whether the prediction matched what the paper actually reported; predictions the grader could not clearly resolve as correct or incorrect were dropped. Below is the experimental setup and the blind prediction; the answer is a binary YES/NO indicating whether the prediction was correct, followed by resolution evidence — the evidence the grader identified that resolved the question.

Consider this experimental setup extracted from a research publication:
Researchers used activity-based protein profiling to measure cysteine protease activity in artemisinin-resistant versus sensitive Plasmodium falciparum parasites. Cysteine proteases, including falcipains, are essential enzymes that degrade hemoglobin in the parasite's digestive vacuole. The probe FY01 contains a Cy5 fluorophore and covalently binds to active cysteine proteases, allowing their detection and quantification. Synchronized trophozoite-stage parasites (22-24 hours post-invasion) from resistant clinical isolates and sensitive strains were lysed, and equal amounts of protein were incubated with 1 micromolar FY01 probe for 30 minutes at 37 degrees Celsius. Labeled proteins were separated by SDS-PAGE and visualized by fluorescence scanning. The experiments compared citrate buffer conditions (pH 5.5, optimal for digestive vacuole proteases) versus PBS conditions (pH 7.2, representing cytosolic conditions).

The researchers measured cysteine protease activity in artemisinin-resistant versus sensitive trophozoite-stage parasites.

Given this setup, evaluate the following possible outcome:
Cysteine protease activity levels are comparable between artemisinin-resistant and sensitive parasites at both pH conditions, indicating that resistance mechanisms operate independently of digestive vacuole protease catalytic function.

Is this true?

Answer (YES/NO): NO